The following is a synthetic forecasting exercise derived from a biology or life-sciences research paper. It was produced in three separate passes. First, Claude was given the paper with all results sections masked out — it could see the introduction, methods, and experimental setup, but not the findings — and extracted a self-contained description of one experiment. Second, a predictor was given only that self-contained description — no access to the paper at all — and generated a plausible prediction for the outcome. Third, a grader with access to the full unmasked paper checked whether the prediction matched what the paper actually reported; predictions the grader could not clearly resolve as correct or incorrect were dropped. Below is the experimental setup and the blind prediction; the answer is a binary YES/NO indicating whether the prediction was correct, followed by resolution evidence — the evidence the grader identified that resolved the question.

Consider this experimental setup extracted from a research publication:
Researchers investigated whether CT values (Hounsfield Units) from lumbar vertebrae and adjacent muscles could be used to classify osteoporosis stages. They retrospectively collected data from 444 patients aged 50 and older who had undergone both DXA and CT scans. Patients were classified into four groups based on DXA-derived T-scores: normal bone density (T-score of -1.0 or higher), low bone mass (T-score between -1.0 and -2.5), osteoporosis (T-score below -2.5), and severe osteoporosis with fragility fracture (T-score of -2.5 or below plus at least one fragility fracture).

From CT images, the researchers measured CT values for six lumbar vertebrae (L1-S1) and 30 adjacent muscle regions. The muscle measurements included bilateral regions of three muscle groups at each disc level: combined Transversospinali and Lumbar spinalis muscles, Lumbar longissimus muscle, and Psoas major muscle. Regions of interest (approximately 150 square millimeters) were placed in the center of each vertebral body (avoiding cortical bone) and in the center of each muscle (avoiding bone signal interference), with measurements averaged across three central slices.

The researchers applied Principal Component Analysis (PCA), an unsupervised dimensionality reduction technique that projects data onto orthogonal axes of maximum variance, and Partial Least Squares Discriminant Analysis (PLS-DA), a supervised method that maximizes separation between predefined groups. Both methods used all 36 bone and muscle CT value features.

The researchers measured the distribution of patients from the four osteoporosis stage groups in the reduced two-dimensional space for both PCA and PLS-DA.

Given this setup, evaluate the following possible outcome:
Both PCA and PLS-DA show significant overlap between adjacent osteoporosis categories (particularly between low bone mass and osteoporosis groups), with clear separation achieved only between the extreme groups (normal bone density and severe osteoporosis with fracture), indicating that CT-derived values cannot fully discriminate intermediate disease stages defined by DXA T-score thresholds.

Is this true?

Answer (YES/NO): NO